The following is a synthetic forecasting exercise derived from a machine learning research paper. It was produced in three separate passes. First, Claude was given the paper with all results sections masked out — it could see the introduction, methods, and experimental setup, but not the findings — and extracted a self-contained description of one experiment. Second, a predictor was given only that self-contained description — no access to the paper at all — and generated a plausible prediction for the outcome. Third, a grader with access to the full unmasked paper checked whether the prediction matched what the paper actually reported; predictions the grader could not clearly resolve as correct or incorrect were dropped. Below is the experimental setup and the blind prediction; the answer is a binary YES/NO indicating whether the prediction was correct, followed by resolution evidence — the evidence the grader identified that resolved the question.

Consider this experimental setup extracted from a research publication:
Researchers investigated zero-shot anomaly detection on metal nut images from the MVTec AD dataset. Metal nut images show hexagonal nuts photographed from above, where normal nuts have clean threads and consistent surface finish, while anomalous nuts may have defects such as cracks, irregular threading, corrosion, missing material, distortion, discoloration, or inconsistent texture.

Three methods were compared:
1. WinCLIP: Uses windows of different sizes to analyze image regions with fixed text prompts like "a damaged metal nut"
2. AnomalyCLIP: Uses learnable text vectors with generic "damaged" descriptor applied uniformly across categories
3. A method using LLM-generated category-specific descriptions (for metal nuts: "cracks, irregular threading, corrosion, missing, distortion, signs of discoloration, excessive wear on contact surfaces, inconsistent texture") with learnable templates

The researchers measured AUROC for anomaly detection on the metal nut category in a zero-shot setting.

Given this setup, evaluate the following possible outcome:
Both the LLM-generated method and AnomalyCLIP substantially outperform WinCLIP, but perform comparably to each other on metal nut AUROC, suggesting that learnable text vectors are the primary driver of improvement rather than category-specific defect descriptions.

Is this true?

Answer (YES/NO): NO